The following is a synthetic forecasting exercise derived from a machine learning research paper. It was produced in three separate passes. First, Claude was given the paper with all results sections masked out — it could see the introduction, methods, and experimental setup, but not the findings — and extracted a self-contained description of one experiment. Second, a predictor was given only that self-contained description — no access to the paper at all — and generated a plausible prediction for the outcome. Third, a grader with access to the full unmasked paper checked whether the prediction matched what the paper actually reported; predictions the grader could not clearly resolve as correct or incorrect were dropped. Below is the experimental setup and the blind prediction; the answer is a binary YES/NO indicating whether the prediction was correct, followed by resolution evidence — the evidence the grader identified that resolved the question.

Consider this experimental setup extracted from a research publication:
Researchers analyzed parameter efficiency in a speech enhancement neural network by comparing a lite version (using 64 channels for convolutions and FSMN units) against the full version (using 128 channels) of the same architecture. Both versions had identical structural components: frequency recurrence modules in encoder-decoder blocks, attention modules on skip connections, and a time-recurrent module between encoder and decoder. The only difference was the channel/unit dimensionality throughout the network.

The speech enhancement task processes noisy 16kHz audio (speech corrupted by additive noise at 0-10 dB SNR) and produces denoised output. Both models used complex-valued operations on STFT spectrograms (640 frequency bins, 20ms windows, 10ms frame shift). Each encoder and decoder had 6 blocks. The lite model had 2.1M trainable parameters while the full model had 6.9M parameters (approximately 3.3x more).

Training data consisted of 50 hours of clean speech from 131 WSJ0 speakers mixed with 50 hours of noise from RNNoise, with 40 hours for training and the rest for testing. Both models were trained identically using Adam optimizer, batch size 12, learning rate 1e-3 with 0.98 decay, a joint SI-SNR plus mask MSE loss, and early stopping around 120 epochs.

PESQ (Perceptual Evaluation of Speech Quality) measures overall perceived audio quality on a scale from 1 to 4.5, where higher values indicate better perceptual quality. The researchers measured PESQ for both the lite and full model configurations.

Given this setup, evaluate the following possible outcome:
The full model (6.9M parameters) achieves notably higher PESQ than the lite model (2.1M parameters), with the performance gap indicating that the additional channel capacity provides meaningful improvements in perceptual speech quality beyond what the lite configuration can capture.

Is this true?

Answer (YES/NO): YES